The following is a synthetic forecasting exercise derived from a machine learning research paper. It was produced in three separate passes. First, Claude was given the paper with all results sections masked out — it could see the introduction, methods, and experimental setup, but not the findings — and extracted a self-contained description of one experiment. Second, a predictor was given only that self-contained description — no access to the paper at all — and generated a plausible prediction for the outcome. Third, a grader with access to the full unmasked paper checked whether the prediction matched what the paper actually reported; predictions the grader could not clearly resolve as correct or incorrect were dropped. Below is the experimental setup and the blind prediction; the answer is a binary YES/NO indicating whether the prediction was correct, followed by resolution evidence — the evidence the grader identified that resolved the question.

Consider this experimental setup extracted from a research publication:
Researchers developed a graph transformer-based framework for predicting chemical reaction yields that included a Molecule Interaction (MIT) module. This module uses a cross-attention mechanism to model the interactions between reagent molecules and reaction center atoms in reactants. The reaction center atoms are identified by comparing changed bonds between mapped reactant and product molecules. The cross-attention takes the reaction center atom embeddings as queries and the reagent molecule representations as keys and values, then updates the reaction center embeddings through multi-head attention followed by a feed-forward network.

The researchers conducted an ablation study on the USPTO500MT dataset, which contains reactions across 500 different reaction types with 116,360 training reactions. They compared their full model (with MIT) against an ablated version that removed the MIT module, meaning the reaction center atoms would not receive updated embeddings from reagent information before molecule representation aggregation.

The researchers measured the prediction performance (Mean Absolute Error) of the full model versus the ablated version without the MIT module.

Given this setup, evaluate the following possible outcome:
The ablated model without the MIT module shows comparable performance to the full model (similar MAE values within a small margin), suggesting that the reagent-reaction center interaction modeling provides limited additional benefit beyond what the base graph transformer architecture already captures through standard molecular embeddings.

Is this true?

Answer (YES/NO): NO